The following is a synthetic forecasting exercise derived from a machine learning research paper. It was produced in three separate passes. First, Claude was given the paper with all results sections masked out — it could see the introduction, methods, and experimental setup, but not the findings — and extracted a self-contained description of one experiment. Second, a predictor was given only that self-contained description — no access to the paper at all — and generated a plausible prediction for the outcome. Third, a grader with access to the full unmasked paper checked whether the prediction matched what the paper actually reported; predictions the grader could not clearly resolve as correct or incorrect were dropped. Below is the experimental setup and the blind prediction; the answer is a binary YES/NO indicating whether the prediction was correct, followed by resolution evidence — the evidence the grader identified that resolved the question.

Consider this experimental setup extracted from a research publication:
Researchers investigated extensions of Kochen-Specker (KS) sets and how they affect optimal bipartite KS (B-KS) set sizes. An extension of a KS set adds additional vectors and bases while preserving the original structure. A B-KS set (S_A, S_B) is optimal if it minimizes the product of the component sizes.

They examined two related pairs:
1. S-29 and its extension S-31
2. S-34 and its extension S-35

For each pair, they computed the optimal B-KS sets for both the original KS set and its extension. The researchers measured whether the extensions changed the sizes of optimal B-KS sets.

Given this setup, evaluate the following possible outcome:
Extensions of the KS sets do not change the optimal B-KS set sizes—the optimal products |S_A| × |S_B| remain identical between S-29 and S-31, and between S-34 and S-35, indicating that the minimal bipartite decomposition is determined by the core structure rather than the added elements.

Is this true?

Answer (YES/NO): YES